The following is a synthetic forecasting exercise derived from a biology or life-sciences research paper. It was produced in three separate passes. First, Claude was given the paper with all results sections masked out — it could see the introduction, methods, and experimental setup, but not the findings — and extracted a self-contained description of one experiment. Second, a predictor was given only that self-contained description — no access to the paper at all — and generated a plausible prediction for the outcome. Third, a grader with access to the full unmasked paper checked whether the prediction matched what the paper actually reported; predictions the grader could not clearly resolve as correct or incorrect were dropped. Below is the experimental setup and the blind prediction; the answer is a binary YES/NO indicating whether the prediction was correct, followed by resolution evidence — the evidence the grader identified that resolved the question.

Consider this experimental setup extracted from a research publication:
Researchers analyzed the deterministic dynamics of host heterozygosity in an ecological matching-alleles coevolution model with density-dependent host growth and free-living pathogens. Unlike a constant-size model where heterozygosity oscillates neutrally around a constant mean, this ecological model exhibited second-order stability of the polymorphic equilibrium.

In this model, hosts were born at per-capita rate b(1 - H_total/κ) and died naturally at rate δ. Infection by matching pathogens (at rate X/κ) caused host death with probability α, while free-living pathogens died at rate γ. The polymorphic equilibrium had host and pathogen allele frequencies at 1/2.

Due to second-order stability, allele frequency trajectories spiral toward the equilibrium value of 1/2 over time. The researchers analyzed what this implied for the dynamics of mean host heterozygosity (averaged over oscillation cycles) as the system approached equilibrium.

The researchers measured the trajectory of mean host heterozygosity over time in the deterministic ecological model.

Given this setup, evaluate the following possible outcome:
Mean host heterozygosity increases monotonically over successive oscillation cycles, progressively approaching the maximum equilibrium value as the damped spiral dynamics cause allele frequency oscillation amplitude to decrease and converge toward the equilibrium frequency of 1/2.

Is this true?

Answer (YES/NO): YES